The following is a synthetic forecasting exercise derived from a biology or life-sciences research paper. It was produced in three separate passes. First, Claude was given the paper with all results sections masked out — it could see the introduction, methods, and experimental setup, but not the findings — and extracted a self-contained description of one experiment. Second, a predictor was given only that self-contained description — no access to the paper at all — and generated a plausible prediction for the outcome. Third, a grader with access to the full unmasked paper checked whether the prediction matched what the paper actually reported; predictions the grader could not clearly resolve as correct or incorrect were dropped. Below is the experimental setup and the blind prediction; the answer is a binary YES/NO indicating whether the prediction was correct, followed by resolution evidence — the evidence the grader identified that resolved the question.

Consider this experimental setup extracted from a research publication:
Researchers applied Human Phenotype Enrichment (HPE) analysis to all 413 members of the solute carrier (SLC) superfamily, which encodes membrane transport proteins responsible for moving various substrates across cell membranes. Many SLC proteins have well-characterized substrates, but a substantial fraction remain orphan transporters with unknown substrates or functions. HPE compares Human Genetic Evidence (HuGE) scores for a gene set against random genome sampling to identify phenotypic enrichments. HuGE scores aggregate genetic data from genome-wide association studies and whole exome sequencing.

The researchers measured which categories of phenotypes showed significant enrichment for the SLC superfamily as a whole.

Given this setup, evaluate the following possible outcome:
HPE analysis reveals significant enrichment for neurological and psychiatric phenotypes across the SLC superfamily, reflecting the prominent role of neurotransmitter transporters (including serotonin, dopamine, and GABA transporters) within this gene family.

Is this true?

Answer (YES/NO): NO